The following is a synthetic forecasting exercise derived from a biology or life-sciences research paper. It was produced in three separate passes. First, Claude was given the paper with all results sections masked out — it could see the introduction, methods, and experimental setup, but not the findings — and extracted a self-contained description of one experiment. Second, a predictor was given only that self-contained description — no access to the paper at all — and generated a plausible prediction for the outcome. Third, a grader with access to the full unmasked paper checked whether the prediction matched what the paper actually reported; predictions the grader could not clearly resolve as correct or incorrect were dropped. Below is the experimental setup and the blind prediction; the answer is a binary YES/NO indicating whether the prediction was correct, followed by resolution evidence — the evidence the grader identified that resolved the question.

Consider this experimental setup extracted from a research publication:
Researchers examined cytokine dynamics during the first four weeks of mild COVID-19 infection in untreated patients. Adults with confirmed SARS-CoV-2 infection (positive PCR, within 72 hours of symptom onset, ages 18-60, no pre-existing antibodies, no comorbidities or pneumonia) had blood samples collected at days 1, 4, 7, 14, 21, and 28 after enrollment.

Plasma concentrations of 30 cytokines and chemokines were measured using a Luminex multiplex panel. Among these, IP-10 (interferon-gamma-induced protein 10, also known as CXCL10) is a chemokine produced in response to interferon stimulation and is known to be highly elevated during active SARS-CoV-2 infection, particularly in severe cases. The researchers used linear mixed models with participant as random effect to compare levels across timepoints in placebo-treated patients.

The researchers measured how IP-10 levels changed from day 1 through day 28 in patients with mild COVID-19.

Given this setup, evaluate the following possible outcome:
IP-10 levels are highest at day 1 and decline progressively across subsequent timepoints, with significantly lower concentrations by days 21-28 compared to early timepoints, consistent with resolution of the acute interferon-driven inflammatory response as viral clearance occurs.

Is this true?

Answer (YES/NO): YES